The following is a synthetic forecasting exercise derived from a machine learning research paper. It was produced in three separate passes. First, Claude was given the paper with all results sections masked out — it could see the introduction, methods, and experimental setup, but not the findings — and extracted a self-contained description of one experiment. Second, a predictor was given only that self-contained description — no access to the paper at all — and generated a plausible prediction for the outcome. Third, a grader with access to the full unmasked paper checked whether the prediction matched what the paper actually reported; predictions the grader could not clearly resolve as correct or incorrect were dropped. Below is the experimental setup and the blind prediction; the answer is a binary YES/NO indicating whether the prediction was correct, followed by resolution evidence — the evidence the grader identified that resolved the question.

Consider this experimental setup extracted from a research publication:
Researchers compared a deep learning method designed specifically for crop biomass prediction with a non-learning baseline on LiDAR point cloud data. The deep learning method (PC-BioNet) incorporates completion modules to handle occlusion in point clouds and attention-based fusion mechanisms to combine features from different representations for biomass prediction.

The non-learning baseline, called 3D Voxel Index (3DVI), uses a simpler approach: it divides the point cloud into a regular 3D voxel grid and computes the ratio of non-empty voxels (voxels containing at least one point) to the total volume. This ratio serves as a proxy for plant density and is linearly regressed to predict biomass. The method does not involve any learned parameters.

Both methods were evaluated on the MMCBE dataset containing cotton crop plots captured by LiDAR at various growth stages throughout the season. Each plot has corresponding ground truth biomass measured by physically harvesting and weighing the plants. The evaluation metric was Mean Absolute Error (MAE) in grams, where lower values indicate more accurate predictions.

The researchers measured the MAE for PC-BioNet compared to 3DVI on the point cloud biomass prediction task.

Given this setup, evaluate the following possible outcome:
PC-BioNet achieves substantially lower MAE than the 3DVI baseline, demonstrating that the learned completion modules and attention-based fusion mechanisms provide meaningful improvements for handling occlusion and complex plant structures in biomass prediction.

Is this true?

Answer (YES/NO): NO